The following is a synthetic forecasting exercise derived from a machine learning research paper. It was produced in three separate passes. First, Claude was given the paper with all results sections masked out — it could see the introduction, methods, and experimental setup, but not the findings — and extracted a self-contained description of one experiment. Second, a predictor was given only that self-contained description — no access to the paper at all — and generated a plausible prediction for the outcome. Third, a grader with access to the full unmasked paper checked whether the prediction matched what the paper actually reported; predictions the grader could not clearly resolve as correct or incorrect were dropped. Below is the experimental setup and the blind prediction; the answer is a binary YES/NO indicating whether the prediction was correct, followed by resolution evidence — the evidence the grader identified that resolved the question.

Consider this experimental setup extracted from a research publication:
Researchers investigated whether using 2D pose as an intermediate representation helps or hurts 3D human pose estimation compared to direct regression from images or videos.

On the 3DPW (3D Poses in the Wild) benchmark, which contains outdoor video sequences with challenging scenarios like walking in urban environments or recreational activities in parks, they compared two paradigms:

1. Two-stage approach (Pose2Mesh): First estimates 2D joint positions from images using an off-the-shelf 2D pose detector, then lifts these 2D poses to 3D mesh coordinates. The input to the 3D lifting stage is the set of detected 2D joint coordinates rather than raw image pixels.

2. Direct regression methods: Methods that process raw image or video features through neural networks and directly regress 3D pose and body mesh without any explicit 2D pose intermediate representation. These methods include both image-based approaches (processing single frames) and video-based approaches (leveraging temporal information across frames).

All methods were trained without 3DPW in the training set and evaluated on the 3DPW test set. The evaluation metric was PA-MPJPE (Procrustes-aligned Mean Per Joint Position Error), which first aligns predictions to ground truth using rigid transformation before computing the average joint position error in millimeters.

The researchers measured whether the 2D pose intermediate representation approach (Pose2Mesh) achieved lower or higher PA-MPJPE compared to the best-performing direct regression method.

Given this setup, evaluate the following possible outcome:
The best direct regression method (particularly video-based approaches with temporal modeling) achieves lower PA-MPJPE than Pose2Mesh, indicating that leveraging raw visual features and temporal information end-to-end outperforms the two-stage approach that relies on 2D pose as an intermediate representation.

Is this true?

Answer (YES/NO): YES